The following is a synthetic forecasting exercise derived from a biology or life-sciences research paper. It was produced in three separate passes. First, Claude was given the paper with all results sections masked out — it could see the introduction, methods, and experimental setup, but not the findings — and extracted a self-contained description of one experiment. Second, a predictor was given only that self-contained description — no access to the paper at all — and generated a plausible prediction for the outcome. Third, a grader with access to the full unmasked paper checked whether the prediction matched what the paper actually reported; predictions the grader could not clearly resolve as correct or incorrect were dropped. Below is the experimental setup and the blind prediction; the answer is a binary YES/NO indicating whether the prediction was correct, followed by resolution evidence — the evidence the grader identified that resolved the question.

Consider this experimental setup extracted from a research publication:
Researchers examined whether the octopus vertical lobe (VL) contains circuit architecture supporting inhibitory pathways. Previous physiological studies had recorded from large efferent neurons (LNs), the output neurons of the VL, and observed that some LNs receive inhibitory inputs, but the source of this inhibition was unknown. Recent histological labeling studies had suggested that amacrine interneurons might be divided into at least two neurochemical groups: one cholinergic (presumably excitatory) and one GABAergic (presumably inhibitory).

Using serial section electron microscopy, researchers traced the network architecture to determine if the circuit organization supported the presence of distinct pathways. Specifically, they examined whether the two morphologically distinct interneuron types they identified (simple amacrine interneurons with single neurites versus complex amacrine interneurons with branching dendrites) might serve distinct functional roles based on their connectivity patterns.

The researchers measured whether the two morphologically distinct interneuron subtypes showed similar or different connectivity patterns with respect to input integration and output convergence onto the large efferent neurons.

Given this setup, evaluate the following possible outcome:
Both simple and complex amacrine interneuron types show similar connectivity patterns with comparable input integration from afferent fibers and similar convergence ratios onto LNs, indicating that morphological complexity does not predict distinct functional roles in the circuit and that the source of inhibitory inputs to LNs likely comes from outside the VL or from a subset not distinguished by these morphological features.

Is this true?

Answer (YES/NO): NO